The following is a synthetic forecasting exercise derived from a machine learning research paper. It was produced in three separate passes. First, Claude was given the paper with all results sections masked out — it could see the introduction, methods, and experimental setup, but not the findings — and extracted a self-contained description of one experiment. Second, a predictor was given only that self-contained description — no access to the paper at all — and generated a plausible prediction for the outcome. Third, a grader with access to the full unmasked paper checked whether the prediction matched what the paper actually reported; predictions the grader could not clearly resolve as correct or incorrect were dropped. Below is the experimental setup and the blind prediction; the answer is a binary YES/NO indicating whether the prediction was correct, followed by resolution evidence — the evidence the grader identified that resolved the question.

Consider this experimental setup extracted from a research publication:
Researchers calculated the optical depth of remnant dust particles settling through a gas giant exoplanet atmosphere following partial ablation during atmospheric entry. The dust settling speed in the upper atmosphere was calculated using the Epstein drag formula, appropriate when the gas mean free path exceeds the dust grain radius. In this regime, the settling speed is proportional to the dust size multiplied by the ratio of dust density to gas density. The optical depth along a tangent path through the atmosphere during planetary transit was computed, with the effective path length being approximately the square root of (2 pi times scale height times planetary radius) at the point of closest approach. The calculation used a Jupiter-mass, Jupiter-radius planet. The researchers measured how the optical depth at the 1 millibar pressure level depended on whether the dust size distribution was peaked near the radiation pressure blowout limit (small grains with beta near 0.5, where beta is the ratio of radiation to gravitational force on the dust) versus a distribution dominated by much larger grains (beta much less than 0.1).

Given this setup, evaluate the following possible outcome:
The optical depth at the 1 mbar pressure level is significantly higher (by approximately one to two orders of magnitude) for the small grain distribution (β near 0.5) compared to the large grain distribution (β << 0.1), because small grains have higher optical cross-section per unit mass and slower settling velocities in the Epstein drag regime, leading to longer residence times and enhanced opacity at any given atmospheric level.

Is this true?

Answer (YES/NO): NO